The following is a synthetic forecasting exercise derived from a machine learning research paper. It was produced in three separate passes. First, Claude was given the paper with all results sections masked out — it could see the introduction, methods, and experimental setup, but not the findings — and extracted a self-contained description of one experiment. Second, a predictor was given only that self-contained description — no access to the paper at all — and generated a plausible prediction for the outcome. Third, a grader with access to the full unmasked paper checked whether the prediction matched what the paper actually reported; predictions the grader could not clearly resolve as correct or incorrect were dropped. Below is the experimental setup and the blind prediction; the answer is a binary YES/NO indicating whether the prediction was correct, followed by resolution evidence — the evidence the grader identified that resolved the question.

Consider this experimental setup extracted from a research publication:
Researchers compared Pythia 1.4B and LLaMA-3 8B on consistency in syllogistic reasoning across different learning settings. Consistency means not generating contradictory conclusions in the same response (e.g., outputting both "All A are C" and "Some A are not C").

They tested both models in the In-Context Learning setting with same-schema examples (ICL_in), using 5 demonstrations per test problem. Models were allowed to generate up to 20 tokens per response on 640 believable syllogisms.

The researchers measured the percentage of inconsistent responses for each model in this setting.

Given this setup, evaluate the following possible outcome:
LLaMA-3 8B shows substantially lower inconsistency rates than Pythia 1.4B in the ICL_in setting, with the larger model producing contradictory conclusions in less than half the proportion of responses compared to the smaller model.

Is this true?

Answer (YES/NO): YES